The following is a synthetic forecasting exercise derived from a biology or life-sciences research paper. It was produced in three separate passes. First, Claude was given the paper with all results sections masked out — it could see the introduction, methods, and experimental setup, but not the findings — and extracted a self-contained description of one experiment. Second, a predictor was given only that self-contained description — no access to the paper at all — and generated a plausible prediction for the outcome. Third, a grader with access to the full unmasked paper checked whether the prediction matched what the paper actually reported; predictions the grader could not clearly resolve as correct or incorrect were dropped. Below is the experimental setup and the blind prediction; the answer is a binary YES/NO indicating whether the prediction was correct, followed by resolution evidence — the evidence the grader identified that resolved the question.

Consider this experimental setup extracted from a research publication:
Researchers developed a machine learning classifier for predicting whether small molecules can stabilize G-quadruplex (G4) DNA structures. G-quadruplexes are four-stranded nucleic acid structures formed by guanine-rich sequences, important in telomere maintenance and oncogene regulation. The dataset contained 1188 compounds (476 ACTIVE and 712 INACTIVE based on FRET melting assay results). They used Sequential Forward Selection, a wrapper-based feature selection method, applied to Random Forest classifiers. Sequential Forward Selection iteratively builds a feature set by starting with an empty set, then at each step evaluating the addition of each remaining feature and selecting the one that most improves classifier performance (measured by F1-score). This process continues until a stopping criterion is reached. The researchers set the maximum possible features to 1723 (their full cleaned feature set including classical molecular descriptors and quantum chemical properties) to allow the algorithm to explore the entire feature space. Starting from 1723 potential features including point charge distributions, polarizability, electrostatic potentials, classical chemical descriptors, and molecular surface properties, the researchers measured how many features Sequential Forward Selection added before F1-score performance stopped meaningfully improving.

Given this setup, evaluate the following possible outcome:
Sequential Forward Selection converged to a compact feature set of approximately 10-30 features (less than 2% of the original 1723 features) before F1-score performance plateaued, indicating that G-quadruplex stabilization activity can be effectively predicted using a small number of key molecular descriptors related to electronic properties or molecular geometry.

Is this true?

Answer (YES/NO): NO